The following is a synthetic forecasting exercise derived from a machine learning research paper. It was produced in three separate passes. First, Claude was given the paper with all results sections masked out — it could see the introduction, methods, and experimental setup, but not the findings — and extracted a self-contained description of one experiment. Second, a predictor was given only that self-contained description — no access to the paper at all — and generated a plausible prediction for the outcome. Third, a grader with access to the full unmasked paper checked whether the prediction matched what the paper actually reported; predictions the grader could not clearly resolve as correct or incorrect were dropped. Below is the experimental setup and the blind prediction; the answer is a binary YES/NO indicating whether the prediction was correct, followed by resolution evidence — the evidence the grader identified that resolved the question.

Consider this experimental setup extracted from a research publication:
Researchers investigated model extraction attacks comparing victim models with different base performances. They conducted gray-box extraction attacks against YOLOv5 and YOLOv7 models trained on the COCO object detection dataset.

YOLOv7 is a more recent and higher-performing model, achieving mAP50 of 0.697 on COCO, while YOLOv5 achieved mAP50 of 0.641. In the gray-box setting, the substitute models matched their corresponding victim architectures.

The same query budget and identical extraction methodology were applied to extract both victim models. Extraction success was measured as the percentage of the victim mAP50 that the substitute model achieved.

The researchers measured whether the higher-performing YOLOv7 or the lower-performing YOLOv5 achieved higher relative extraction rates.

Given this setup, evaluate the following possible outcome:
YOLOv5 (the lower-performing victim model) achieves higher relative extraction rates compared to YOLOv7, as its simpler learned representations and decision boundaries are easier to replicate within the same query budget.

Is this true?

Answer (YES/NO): YES